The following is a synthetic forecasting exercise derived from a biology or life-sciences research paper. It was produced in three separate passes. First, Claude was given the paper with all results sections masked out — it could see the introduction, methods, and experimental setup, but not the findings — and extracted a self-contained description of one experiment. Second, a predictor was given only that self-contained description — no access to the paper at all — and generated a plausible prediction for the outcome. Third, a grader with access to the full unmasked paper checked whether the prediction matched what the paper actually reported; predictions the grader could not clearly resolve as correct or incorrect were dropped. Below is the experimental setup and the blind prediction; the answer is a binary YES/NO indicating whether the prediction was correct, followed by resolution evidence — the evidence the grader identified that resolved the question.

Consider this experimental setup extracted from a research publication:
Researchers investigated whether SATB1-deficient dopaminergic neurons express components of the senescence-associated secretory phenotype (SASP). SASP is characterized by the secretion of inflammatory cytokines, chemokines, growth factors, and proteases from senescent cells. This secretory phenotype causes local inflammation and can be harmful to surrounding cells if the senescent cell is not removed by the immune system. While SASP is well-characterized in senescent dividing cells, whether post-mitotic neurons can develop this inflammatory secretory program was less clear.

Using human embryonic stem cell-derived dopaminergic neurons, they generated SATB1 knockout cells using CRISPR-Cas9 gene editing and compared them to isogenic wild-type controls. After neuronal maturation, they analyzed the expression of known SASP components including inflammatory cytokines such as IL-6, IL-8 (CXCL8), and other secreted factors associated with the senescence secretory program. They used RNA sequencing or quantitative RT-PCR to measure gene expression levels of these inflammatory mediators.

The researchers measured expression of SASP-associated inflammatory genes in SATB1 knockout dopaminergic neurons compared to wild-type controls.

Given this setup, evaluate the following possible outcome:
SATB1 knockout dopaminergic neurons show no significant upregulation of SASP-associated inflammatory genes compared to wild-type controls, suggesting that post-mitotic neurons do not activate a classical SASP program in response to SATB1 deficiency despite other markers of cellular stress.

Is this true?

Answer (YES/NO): NO